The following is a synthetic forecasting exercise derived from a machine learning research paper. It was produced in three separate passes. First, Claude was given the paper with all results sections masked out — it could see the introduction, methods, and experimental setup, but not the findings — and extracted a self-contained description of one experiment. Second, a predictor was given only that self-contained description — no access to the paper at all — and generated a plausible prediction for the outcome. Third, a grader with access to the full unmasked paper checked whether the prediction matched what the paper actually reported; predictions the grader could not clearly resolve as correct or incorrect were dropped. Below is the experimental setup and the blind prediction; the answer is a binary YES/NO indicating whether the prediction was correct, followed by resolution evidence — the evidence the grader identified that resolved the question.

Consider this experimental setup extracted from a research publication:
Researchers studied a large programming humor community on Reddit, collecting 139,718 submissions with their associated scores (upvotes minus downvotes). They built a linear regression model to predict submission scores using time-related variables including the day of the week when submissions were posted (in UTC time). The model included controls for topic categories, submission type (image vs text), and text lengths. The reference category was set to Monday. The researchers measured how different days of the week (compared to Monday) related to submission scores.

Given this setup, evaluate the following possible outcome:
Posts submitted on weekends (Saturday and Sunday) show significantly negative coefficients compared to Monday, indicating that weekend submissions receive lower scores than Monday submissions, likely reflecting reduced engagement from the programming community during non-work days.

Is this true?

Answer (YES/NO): NO